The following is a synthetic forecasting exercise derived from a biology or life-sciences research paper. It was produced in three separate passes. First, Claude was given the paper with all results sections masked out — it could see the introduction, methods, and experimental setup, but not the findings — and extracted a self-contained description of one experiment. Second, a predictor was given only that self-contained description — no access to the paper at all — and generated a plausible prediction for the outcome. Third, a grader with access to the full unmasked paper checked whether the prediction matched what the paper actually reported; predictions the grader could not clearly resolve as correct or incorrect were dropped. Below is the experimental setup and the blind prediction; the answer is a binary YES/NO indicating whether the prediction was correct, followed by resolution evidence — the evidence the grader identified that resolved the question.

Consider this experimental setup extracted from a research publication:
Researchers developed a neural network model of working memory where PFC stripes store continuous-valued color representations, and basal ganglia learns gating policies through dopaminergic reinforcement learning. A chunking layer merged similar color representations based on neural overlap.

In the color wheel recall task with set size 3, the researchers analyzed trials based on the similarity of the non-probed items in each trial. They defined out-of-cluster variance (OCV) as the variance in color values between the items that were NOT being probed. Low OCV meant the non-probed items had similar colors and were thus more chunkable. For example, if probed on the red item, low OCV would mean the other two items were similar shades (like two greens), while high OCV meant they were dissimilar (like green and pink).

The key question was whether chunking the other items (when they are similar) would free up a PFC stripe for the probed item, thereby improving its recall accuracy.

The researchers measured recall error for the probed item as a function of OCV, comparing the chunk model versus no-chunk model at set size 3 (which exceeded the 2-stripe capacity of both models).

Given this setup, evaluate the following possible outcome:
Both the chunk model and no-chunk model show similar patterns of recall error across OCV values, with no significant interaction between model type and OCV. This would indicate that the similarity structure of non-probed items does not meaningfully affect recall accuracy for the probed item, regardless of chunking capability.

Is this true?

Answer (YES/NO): NO